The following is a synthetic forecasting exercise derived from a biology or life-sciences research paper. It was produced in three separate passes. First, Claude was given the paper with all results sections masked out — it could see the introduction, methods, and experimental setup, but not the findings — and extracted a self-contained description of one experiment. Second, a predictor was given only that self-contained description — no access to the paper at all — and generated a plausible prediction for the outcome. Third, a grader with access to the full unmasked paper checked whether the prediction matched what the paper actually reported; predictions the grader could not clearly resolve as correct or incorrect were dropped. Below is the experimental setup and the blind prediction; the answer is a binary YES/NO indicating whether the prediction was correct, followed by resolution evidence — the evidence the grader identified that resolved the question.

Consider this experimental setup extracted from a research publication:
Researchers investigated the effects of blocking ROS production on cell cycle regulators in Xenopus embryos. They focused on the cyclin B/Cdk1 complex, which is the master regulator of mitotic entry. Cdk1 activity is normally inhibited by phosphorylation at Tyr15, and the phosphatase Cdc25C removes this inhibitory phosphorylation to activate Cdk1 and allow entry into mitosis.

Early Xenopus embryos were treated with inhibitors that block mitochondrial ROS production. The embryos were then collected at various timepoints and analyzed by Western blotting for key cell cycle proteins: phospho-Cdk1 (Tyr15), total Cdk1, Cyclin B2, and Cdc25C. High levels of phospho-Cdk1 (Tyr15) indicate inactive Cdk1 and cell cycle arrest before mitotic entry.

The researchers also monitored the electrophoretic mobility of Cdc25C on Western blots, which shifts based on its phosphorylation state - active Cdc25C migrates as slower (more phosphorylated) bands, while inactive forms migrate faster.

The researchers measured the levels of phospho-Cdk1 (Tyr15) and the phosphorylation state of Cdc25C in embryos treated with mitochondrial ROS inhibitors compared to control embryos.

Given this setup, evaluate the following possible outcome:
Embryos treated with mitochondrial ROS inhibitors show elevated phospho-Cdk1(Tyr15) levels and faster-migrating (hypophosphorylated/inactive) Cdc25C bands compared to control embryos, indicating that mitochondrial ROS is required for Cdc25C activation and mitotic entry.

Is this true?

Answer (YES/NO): NO